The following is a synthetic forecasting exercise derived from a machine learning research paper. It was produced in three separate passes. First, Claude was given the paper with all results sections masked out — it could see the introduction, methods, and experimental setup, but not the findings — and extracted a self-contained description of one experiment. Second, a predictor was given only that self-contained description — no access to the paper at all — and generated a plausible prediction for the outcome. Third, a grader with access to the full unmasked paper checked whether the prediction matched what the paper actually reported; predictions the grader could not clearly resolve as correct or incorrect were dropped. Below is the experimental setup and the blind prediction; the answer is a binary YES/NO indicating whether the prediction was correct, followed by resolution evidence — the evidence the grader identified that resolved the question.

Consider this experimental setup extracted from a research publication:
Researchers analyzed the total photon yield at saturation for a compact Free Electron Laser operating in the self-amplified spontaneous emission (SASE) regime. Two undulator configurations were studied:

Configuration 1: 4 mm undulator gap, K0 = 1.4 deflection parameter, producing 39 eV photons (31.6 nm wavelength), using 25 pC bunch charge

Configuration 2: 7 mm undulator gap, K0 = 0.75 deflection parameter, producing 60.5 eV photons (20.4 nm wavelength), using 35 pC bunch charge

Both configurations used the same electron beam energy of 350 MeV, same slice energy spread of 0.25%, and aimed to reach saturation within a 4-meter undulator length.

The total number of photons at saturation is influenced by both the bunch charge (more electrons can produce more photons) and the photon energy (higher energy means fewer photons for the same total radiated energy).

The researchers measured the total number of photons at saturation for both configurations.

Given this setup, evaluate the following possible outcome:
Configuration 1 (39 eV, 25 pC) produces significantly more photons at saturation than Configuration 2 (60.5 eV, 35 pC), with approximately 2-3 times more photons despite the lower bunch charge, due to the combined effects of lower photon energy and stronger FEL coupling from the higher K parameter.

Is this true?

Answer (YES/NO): NO